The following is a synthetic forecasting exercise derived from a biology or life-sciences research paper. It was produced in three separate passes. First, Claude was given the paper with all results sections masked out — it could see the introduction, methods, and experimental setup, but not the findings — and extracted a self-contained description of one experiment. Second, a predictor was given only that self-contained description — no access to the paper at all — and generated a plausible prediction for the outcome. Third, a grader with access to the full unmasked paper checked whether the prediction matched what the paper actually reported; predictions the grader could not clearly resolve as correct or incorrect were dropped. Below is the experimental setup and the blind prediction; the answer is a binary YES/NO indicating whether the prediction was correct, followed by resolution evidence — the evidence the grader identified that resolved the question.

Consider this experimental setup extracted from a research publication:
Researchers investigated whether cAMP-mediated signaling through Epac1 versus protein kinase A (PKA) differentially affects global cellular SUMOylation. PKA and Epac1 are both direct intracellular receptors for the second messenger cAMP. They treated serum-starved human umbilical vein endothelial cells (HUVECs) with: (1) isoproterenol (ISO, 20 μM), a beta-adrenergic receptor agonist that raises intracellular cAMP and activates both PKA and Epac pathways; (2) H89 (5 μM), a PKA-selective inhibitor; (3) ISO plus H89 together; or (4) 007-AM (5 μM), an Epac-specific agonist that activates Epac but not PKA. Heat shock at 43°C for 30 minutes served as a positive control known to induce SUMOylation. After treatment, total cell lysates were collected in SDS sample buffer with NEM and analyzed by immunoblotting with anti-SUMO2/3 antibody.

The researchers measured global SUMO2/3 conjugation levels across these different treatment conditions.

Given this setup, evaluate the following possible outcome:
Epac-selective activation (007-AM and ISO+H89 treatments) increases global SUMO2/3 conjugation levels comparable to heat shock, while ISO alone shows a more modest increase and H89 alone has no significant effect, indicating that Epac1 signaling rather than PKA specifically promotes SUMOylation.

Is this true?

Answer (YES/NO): NO